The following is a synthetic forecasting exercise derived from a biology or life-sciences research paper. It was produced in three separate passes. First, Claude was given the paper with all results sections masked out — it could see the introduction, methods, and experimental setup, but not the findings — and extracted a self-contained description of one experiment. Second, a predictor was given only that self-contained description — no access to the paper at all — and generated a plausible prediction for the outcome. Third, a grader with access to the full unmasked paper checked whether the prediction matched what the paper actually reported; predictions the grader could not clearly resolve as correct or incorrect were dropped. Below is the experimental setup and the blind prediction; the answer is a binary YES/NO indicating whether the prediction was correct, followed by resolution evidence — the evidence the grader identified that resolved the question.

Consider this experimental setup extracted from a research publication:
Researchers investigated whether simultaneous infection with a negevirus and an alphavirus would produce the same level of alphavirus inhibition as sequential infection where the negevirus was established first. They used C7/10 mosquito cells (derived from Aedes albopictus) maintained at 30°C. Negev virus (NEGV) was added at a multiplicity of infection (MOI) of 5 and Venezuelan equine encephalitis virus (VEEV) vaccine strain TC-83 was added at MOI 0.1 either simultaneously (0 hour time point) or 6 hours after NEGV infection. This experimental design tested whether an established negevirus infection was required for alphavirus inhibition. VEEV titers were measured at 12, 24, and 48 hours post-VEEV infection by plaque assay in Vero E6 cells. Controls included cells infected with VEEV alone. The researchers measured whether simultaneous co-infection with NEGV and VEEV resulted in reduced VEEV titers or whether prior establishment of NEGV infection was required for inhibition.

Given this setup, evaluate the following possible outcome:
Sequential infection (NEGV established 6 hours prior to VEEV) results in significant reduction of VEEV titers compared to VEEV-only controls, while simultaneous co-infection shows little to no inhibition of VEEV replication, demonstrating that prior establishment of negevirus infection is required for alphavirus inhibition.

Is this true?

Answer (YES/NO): NO